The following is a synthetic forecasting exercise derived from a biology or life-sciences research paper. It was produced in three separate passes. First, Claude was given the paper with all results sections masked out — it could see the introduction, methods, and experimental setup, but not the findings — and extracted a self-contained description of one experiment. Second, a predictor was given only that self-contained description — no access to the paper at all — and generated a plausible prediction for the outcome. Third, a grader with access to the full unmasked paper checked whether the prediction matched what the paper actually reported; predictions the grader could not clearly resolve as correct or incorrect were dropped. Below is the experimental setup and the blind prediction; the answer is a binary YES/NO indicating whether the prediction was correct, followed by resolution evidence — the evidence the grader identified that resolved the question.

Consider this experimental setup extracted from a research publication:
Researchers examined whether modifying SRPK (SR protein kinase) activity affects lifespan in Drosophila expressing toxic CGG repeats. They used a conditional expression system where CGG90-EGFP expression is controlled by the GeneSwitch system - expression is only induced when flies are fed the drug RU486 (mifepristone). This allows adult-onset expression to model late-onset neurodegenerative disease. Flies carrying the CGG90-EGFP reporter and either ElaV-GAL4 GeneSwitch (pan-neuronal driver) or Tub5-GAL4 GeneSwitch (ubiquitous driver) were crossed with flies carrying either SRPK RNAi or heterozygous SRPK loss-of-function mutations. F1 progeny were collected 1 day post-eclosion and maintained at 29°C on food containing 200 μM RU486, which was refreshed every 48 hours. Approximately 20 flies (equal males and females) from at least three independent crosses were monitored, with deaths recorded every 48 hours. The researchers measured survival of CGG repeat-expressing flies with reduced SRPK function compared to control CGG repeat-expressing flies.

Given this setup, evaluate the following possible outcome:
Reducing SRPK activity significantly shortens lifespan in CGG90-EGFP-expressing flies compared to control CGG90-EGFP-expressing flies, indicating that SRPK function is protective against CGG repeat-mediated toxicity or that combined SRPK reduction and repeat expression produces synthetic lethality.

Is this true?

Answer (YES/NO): NO